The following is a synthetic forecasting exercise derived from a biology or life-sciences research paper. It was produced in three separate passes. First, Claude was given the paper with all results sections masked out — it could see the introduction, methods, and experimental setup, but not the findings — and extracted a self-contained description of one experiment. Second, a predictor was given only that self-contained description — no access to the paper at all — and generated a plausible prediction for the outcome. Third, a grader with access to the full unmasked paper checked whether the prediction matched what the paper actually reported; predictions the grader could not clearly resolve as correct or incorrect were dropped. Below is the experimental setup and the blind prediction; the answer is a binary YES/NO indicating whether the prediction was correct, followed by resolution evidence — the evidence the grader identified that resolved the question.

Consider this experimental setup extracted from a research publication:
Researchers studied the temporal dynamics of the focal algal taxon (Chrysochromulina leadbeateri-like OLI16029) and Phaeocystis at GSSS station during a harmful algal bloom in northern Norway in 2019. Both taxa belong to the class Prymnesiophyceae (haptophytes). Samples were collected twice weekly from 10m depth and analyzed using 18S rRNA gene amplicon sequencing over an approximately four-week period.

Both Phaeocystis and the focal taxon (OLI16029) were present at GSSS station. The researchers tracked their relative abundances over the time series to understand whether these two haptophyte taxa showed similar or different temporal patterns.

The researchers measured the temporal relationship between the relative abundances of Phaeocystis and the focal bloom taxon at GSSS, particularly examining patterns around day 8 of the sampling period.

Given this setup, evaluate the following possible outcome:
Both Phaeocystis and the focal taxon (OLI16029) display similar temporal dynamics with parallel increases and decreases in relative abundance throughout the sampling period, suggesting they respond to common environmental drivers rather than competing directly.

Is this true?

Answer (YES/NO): NO